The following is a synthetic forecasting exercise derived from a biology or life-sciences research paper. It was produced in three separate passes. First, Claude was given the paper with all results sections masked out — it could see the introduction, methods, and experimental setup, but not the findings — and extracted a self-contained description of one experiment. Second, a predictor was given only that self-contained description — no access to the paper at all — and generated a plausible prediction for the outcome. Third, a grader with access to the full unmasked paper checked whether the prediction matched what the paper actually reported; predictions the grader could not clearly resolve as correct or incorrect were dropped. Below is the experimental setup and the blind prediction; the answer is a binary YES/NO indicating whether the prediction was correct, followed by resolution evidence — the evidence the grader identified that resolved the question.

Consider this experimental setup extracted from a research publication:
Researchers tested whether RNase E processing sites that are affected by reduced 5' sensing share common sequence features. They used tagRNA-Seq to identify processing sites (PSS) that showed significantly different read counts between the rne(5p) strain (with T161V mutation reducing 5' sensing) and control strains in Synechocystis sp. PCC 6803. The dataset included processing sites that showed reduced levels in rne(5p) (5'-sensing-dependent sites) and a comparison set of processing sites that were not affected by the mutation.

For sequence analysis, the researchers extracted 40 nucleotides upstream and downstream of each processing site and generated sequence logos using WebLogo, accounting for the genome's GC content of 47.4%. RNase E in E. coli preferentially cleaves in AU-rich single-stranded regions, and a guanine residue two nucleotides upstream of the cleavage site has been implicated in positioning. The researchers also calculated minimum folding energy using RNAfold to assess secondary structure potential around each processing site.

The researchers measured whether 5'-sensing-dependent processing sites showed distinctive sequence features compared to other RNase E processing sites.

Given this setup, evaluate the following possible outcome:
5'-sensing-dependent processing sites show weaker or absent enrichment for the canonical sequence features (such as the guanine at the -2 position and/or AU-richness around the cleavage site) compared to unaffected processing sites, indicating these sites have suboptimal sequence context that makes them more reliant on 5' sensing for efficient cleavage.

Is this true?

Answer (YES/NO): NO